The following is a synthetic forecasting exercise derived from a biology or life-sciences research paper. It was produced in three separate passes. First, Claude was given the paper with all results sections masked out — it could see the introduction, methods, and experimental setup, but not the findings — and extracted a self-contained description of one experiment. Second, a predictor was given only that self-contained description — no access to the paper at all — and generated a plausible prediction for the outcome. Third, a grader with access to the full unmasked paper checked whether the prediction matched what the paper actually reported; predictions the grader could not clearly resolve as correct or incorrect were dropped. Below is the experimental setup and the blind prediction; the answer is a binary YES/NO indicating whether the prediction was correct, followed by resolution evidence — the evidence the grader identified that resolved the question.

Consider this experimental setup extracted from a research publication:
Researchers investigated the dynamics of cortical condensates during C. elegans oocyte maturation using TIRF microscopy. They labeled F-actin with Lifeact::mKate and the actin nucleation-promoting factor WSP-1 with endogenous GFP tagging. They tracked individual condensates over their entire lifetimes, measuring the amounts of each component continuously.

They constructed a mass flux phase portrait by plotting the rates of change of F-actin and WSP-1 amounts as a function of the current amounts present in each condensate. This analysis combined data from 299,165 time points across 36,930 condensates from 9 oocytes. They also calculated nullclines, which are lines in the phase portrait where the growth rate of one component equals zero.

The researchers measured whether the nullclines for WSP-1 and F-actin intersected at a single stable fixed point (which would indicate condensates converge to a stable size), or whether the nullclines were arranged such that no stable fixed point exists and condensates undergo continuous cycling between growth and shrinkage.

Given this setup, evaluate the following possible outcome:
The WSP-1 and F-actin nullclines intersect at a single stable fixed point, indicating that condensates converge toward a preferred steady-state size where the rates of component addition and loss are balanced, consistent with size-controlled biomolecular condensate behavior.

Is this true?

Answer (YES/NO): NO